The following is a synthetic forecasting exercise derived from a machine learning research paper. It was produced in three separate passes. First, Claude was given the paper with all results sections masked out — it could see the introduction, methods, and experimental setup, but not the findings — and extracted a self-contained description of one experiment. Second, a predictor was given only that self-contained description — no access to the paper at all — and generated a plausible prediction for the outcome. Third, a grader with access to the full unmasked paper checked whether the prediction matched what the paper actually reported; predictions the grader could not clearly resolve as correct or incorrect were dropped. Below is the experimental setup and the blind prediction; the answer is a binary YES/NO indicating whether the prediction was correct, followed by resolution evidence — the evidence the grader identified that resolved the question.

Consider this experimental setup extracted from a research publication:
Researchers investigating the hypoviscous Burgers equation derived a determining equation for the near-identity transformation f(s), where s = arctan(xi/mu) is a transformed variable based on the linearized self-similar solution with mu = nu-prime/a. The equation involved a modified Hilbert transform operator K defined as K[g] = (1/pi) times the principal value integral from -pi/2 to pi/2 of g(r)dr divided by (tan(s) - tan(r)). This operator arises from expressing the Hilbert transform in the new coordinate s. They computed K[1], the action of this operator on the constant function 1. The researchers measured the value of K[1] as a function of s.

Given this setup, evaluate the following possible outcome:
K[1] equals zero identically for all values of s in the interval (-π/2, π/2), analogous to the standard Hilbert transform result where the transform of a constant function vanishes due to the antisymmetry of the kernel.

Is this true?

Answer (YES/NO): NO